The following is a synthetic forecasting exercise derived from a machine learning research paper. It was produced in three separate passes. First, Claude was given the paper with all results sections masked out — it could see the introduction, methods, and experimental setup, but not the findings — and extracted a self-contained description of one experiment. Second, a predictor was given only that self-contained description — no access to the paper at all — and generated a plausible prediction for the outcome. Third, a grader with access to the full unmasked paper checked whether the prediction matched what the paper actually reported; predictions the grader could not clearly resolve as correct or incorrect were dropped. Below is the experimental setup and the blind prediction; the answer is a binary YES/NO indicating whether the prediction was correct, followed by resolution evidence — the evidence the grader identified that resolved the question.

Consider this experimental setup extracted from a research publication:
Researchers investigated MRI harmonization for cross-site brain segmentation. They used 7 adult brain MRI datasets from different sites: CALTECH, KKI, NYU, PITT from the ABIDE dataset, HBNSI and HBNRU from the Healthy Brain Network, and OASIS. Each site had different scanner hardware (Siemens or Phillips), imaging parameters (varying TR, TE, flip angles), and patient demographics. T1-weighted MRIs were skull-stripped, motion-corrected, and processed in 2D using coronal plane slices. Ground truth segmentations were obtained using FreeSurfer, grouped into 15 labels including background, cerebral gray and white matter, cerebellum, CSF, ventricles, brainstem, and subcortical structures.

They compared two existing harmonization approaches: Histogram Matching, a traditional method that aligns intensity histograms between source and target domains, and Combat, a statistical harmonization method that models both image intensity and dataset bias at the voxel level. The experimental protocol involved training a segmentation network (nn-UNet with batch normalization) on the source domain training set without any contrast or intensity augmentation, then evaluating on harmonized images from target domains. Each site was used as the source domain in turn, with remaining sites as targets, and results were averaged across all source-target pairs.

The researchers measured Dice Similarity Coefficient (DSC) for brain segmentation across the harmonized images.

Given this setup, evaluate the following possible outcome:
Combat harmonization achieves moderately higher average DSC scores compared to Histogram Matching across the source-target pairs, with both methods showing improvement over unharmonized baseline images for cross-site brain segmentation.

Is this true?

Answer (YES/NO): YES